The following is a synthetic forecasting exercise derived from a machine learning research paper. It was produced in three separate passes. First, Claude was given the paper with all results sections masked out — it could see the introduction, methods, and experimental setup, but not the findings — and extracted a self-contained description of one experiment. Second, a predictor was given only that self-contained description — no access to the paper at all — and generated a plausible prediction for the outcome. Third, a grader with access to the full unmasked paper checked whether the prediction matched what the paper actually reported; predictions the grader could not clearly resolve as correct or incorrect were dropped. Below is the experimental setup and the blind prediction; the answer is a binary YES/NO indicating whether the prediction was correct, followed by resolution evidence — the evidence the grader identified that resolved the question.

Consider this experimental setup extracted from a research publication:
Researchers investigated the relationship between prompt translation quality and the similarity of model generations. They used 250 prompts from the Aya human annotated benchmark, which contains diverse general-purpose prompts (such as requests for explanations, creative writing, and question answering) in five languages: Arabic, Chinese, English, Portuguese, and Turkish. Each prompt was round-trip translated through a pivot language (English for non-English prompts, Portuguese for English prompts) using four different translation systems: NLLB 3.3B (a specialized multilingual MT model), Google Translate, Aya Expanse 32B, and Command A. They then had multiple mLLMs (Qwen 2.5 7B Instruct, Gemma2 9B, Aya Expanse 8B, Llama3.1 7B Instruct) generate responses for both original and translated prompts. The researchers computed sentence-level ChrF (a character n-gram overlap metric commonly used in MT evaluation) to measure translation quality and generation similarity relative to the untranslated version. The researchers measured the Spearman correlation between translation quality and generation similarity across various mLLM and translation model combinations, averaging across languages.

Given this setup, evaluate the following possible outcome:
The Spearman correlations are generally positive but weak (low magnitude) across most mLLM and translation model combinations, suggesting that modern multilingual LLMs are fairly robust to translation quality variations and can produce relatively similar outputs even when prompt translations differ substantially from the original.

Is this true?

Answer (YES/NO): YES